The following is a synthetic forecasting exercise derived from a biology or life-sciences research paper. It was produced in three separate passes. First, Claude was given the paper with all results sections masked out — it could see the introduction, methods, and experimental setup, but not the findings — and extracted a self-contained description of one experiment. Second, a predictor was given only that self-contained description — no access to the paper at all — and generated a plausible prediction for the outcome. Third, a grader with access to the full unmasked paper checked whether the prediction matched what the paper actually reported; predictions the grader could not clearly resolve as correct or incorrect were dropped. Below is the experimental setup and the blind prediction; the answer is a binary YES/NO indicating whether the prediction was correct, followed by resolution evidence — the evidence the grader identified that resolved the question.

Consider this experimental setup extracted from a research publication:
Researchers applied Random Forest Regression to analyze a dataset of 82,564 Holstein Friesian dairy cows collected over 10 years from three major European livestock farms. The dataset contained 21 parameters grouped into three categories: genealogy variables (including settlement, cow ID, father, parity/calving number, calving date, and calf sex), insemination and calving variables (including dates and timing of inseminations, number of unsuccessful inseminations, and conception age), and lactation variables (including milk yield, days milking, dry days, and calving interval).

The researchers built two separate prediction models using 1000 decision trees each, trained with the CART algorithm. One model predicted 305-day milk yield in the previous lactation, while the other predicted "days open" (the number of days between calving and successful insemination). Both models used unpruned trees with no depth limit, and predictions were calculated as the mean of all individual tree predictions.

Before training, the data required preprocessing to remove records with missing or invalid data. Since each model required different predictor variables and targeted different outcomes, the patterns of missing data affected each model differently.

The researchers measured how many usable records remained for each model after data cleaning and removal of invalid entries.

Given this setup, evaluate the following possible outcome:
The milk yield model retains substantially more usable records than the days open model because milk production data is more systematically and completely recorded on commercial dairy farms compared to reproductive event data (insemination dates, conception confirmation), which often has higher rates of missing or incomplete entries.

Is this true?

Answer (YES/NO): NO